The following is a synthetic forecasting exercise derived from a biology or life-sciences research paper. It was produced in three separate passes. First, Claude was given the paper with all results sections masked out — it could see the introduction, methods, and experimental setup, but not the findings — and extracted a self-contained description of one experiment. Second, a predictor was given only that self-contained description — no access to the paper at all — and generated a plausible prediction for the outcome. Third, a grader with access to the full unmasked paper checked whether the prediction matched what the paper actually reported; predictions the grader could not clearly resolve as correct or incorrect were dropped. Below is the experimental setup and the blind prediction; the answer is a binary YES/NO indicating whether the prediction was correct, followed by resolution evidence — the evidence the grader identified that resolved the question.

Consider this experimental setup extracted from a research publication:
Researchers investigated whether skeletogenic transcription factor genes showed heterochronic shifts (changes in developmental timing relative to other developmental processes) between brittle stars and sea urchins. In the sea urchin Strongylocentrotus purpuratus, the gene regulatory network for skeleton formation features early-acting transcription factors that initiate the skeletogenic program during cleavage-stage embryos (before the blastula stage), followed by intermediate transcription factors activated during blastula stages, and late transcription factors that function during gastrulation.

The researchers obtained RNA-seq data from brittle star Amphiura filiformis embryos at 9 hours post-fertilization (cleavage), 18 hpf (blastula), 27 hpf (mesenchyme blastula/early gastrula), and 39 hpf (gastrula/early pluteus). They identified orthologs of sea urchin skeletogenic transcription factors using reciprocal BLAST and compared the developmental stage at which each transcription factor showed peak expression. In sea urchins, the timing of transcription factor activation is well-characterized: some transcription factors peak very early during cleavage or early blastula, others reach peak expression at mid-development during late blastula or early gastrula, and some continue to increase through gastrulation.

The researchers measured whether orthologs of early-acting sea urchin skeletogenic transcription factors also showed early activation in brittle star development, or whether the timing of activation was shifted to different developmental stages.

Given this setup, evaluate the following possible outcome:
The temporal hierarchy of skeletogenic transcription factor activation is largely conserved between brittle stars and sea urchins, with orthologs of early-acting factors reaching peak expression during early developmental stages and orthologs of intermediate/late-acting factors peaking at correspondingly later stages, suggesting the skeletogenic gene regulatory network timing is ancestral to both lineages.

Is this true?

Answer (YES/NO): NO